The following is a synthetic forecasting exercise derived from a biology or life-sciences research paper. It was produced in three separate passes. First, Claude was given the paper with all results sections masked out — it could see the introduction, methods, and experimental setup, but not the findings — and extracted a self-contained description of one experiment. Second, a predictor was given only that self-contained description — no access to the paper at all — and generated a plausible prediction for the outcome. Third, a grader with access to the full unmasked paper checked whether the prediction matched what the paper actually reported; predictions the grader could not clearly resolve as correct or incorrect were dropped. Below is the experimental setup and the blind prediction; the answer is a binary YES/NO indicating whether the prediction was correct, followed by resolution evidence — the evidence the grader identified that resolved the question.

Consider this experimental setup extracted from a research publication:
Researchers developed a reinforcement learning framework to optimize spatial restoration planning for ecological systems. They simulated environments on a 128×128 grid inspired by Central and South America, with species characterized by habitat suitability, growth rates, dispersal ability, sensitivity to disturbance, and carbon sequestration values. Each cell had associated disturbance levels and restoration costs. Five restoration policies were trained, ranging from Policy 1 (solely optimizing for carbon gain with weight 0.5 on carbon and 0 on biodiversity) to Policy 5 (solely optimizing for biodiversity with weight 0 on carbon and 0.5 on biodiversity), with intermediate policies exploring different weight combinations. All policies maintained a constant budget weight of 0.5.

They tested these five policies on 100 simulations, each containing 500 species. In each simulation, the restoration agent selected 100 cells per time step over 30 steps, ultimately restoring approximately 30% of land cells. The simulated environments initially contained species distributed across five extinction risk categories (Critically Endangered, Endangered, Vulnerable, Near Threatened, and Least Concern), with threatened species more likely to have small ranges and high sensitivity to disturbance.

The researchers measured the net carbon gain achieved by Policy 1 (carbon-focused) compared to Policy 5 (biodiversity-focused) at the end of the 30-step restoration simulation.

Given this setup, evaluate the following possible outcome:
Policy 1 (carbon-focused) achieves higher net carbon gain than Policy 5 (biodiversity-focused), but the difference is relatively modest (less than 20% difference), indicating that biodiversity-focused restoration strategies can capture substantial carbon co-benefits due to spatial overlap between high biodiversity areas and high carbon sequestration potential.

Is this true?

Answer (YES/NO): NO